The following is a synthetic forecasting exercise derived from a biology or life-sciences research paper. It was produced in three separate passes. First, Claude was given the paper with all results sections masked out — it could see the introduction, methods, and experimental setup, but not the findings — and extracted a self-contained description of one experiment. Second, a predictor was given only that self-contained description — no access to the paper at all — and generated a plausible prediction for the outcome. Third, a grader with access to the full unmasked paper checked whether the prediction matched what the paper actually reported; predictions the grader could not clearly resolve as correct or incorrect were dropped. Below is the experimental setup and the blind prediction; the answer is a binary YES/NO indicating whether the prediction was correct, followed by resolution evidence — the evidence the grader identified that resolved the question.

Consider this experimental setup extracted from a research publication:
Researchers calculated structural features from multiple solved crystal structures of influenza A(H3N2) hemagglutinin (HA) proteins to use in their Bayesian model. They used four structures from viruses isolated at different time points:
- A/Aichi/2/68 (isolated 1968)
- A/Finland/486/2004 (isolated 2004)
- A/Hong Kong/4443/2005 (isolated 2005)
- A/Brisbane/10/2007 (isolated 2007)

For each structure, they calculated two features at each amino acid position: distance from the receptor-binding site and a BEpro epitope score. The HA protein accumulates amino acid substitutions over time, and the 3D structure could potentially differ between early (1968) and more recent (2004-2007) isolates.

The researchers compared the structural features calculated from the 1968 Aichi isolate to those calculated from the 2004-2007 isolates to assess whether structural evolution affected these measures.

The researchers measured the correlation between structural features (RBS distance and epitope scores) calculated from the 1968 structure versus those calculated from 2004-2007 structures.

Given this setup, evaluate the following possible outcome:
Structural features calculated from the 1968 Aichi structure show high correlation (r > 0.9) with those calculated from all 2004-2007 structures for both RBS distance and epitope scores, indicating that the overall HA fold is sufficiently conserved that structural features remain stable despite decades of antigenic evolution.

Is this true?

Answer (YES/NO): YES